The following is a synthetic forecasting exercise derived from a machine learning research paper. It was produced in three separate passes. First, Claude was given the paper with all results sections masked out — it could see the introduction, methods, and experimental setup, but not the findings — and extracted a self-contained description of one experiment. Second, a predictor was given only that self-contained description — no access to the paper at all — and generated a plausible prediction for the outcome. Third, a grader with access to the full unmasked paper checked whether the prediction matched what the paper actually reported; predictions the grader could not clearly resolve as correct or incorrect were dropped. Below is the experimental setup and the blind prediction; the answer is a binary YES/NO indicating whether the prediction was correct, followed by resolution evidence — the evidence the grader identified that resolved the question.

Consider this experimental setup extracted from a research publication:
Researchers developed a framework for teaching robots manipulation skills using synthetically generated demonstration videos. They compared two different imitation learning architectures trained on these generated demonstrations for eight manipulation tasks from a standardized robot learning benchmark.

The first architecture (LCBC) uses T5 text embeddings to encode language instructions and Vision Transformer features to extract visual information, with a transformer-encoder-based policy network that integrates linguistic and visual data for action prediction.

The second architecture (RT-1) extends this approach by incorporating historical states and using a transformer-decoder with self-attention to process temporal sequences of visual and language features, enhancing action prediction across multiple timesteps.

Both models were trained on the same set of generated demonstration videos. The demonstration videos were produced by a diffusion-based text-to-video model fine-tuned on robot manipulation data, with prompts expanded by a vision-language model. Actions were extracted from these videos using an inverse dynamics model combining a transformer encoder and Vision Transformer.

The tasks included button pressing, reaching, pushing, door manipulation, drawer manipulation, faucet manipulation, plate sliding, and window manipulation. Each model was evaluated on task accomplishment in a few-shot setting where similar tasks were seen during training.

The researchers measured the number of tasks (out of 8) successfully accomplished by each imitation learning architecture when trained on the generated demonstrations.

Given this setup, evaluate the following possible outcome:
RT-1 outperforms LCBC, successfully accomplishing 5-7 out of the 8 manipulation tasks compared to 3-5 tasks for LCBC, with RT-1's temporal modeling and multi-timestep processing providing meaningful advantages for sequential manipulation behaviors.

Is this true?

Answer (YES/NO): NO